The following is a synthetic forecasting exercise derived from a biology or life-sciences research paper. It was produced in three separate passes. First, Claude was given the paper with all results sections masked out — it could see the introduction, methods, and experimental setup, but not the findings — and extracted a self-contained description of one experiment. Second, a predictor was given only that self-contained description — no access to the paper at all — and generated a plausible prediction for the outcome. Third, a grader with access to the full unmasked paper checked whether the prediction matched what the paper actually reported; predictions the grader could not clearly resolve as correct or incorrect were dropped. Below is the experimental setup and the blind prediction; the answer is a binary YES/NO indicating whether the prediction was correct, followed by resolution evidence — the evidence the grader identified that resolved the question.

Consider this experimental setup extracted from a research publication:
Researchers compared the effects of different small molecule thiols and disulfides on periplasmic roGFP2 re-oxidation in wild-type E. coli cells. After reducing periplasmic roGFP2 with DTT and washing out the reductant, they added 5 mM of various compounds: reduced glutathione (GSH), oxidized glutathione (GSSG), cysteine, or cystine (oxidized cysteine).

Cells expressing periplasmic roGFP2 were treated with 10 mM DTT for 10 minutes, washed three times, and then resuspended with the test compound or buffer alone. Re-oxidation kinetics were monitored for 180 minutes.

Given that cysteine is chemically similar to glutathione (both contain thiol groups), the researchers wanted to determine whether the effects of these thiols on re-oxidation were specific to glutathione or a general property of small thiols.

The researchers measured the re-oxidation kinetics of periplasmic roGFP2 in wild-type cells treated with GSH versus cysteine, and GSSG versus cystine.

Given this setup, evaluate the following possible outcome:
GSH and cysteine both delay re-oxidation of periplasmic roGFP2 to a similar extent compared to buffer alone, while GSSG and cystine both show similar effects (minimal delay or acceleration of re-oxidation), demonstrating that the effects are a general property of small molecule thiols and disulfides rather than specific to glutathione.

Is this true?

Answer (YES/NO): NO